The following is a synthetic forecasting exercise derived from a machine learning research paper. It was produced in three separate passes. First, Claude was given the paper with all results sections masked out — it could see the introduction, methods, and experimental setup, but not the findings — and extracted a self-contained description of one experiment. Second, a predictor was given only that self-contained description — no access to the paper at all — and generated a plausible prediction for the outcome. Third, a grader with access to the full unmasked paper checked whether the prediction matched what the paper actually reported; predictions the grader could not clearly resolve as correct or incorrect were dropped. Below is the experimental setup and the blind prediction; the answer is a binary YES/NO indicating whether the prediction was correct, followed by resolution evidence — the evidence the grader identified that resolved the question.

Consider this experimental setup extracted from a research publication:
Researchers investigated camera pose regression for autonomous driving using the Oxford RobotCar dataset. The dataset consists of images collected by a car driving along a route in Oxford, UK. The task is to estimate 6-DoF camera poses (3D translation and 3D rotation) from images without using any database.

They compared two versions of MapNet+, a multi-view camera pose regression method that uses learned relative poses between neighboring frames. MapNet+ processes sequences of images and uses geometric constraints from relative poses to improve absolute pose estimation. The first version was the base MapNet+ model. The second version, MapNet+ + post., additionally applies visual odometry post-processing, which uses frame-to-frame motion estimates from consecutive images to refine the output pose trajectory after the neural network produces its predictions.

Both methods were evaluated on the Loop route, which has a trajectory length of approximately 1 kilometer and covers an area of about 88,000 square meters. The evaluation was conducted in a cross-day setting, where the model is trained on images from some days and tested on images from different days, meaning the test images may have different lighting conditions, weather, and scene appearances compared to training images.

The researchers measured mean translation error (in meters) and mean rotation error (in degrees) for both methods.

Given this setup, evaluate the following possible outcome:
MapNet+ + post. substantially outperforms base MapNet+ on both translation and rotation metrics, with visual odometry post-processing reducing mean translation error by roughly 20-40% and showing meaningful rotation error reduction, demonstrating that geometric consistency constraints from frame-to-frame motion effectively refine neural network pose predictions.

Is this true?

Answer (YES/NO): NO